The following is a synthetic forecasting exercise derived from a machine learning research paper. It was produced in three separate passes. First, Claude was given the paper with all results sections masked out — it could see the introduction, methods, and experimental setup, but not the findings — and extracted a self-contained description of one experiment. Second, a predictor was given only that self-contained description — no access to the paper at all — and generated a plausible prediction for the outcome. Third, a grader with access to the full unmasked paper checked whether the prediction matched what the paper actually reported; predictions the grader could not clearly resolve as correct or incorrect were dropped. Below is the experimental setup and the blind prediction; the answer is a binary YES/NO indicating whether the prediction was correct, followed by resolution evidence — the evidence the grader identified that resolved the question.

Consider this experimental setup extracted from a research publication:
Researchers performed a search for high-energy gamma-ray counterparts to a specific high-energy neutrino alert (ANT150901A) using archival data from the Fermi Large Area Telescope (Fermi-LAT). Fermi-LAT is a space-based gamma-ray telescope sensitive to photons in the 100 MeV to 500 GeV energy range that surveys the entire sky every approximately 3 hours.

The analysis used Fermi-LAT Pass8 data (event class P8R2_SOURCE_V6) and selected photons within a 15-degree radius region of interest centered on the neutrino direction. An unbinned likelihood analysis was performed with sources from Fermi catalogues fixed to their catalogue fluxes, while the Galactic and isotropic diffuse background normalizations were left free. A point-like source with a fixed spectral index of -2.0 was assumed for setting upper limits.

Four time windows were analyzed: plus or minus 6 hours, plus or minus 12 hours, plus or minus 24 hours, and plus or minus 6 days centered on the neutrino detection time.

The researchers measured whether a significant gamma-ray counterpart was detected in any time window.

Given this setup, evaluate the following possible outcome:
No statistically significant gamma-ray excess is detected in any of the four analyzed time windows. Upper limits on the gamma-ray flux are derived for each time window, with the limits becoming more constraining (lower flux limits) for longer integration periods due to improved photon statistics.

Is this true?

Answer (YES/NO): YES